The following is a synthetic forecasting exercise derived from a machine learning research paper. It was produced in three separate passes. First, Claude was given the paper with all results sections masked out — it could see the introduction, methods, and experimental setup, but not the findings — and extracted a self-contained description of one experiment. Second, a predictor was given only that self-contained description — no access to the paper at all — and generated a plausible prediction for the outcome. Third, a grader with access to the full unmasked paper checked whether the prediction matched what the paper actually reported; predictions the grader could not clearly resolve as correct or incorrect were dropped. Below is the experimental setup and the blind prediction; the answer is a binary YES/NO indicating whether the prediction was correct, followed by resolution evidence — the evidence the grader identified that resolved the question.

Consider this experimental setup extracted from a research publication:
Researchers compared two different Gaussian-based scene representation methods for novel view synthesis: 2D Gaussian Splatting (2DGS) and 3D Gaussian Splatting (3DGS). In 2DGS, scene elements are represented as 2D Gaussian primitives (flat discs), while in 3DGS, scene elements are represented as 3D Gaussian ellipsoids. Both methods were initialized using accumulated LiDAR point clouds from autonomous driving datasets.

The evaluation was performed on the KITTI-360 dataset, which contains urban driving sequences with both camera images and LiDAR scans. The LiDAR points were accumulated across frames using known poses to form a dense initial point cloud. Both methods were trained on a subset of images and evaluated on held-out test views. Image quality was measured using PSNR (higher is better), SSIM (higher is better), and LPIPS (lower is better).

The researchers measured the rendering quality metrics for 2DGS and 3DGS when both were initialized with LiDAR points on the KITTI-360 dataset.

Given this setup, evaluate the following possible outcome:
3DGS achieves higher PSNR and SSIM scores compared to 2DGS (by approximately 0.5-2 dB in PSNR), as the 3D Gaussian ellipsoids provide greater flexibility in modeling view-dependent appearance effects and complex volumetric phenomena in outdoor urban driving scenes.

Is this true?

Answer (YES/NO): NO